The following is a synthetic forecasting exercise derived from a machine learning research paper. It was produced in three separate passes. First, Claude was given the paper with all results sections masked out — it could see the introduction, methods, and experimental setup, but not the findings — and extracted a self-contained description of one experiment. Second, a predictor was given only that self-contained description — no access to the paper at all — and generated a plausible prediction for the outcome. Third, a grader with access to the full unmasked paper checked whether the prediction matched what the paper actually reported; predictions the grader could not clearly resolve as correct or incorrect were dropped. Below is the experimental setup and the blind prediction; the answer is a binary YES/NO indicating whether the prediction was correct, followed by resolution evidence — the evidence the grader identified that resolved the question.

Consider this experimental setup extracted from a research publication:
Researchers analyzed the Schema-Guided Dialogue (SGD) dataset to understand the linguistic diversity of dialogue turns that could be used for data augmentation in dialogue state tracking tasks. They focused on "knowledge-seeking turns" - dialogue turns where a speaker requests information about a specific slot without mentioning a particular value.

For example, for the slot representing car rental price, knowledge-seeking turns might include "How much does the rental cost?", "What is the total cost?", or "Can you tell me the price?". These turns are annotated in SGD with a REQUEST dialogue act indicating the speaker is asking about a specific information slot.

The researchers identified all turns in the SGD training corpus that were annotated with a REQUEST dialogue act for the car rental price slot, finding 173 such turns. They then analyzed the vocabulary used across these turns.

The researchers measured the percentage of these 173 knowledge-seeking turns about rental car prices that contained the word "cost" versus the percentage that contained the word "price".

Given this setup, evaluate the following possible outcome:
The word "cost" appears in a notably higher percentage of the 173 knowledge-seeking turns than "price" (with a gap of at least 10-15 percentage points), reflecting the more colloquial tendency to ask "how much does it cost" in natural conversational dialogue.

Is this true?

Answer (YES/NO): YES